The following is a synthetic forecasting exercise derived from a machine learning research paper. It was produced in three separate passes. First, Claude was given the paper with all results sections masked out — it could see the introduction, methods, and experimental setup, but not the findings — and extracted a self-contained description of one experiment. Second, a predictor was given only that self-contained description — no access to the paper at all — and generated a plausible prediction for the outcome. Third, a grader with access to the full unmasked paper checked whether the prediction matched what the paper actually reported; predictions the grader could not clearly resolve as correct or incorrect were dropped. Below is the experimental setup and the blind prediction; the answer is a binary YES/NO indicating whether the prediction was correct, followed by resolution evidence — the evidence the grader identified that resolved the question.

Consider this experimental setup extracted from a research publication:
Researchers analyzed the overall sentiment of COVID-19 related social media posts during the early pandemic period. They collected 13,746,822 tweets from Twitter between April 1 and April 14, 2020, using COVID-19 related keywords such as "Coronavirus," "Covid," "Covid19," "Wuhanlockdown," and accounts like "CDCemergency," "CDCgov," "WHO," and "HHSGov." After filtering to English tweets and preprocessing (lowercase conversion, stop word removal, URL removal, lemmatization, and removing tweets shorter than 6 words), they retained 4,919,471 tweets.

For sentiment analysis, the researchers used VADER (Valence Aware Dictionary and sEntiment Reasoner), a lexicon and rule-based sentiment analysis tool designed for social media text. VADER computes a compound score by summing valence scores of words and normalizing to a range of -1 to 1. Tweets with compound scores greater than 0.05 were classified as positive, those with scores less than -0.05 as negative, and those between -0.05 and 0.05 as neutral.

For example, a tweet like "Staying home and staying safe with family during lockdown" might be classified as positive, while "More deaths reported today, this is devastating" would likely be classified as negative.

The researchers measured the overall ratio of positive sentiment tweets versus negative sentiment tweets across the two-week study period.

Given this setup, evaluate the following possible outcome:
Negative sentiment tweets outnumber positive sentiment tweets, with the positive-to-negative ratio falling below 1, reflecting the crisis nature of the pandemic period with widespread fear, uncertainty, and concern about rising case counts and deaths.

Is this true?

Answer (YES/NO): NO